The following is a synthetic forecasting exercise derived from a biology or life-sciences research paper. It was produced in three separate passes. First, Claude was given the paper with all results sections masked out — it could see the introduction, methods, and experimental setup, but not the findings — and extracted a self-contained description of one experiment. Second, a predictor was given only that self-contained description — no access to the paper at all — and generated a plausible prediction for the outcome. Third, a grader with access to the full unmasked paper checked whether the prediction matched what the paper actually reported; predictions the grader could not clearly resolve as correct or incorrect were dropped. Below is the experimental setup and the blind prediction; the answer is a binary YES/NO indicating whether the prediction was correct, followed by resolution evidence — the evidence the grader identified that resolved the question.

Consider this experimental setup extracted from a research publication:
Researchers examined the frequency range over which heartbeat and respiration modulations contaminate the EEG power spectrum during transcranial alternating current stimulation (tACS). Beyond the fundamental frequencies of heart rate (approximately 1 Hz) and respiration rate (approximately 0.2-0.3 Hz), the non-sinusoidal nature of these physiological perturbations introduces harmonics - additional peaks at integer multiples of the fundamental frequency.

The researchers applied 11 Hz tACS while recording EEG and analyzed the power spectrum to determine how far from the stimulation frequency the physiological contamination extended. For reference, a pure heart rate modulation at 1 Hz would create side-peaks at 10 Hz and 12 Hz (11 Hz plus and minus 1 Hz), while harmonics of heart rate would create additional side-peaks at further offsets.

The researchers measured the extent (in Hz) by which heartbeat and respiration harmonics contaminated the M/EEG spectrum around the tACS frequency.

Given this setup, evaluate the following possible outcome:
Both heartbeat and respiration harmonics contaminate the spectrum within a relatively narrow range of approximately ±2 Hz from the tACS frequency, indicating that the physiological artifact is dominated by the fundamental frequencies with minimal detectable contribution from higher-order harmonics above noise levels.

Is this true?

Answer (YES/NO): NO